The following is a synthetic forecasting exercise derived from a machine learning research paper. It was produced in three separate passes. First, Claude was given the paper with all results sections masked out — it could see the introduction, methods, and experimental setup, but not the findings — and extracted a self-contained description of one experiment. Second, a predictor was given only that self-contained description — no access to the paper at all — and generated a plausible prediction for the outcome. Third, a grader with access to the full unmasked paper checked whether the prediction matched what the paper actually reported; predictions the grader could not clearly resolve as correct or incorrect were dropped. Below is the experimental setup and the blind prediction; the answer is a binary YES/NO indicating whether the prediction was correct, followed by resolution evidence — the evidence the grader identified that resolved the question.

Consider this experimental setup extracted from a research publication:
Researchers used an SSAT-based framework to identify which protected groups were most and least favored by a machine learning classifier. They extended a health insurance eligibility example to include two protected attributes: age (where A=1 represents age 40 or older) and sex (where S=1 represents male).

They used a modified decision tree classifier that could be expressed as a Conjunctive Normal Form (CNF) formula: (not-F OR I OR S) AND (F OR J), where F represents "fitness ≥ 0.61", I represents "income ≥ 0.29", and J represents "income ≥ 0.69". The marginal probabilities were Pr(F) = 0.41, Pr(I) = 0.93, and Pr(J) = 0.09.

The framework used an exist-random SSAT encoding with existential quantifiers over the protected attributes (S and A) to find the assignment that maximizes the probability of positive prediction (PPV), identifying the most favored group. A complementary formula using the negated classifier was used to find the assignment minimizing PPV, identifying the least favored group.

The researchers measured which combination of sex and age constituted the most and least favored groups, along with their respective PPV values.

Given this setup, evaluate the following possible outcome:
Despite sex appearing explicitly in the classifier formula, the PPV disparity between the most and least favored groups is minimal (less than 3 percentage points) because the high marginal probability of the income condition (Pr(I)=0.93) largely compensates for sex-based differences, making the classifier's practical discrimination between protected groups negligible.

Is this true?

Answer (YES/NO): NO